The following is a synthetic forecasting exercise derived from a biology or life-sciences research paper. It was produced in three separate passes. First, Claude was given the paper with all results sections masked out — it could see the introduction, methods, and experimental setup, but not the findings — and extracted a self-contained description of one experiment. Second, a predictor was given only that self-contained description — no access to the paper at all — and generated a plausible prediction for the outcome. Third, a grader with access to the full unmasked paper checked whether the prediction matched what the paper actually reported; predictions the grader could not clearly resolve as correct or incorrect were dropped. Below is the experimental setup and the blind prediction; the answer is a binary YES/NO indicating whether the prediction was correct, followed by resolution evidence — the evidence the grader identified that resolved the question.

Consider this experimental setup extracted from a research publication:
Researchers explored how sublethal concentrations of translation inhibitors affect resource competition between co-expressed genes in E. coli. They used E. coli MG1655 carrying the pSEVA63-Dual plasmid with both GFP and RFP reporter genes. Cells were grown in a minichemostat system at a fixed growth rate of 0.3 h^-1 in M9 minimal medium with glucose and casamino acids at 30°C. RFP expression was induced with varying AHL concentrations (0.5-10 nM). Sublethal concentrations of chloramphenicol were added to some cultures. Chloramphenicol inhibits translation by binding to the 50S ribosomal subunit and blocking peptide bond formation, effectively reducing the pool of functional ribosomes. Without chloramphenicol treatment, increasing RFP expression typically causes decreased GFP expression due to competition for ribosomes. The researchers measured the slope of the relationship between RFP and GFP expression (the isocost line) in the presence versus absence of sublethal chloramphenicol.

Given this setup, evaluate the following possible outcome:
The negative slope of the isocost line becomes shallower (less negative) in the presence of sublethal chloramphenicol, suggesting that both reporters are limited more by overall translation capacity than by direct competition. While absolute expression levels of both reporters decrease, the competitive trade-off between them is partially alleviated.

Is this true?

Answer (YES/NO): NO